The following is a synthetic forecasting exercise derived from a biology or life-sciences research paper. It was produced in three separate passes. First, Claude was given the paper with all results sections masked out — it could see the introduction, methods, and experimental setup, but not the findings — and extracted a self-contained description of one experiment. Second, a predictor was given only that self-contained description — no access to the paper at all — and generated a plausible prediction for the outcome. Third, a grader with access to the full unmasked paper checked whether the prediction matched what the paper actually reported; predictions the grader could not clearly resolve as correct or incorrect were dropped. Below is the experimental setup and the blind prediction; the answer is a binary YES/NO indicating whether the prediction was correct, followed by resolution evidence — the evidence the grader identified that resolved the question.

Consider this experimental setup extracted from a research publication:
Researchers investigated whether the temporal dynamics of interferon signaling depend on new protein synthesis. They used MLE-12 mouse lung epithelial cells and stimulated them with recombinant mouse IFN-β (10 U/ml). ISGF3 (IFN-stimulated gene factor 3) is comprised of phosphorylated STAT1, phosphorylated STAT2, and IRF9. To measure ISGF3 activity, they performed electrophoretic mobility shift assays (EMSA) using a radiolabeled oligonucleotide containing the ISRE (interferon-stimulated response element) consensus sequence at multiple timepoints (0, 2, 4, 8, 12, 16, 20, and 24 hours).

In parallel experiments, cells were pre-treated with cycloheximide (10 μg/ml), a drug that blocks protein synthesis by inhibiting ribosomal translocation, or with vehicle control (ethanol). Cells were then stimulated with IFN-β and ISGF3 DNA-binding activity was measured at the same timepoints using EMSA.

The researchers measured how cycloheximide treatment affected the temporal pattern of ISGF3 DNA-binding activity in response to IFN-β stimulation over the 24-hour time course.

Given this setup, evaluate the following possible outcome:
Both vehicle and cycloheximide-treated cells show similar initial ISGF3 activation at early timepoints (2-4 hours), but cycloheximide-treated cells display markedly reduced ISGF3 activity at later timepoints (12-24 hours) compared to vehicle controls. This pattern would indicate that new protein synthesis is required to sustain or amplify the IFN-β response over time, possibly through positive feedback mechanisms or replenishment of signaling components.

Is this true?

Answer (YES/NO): NO